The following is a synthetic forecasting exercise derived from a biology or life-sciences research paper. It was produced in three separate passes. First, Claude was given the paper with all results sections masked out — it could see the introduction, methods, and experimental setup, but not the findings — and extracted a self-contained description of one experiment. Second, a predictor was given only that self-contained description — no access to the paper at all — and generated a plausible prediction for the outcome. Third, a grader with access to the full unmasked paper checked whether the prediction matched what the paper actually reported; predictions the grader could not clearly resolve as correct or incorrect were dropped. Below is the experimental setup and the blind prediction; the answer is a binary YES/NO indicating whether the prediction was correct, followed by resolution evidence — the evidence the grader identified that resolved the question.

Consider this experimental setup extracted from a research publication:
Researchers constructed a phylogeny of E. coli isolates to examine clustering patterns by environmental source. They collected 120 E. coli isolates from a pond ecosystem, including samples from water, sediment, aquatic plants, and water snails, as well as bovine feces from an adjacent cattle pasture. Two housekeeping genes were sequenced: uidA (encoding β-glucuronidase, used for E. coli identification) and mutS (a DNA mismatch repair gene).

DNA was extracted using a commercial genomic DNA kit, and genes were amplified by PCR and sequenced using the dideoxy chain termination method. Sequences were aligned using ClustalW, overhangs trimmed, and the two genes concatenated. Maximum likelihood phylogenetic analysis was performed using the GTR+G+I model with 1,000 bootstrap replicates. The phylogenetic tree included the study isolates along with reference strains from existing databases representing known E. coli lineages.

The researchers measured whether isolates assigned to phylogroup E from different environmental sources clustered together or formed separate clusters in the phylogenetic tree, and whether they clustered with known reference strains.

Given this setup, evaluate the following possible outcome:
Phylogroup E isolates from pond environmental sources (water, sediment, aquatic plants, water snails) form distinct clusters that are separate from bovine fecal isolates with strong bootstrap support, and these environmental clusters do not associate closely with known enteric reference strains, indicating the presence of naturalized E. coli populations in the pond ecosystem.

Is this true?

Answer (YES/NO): YES